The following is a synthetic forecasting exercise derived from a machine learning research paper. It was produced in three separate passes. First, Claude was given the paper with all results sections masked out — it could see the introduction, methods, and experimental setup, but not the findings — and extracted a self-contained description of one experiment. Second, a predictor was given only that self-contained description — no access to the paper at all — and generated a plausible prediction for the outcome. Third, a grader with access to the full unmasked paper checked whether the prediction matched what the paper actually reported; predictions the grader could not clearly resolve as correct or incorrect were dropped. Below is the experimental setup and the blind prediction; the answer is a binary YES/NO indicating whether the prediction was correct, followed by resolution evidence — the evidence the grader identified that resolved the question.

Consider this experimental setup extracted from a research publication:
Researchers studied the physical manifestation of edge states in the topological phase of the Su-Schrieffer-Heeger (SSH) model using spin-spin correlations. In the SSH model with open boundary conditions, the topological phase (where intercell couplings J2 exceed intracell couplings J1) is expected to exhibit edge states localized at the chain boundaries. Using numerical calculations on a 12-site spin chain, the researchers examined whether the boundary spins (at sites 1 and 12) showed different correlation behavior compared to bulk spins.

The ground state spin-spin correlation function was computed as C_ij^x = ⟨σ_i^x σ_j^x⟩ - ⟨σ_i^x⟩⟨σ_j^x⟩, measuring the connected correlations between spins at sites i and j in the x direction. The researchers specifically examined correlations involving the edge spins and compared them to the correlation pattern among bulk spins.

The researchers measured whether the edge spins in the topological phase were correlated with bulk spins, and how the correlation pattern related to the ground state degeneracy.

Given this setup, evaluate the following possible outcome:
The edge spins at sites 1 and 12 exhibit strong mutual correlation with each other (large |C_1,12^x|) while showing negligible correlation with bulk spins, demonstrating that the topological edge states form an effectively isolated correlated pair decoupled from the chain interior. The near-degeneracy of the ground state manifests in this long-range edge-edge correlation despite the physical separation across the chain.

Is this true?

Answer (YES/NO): NO